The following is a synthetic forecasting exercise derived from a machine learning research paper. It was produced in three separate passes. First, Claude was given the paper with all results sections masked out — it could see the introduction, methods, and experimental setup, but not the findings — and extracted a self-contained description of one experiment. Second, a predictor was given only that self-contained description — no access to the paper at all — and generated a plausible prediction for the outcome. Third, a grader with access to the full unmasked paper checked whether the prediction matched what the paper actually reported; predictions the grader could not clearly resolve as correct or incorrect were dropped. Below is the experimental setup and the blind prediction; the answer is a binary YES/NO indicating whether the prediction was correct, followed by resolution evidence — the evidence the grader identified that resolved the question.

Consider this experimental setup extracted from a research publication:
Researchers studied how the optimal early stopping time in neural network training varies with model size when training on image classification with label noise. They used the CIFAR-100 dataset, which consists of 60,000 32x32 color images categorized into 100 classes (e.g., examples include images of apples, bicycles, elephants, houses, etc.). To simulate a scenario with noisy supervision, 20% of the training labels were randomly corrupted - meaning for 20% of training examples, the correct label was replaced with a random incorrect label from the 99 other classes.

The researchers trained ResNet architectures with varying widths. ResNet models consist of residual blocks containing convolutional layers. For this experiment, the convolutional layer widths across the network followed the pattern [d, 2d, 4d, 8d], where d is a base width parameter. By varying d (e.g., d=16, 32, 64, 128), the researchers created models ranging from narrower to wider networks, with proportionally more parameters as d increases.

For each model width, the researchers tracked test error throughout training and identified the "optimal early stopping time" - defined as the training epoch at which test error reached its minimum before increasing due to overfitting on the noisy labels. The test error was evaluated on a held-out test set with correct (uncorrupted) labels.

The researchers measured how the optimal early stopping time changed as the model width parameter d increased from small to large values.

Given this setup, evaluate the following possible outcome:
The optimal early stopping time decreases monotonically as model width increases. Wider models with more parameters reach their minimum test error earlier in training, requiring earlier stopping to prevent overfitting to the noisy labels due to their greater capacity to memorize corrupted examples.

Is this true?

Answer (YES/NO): YES